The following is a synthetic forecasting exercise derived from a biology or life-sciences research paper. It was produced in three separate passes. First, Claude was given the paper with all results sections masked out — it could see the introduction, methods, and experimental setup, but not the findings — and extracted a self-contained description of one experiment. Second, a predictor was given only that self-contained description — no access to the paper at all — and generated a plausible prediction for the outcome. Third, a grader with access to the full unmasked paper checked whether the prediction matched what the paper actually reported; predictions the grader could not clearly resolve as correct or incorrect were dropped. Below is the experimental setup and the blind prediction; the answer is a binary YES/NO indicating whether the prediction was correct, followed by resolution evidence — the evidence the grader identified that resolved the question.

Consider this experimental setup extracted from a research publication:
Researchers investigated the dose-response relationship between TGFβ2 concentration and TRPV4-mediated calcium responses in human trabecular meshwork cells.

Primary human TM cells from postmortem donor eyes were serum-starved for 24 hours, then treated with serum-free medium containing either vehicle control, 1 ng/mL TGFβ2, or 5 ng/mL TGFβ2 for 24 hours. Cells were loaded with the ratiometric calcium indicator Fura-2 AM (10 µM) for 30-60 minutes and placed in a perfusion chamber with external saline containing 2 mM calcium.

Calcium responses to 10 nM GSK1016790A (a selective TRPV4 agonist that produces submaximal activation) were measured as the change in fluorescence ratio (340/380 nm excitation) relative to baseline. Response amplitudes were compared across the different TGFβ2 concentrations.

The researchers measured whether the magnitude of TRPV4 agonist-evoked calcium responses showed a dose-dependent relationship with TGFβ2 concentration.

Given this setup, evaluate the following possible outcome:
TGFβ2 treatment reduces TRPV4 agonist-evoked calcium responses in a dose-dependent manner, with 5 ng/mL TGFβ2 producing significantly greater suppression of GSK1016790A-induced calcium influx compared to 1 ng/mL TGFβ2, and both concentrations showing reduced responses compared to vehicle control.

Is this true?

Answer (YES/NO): NO